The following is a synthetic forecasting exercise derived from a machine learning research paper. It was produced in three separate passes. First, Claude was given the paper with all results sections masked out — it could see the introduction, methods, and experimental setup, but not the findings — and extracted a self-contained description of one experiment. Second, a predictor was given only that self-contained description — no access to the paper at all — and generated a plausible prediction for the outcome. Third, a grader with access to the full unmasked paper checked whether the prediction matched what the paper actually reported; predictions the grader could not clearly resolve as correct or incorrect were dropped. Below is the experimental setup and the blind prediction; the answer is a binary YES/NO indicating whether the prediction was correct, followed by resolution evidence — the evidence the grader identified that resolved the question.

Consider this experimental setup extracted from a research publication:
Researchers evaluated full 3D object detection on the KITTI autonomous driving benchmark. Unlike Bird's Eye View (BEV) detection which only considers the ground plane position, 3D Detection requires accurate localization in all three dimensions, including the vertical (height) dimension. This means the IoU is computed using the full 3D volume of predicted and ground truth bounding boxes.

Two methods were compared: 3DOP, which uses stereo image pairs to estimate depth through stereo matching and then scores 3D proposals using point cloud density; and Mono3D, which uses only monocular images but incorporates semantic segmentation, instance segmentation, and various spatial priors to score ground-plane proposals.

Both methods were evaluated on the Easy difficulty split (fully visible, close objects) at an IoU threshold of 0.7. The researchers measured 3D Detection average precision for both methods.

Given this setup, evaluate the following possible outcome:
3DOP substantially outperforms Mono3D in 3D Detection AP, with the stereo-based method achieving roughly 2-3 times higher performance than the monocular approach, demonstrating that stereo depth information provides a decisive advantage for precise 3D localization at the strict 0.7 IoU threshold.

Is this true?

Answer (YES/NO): YES